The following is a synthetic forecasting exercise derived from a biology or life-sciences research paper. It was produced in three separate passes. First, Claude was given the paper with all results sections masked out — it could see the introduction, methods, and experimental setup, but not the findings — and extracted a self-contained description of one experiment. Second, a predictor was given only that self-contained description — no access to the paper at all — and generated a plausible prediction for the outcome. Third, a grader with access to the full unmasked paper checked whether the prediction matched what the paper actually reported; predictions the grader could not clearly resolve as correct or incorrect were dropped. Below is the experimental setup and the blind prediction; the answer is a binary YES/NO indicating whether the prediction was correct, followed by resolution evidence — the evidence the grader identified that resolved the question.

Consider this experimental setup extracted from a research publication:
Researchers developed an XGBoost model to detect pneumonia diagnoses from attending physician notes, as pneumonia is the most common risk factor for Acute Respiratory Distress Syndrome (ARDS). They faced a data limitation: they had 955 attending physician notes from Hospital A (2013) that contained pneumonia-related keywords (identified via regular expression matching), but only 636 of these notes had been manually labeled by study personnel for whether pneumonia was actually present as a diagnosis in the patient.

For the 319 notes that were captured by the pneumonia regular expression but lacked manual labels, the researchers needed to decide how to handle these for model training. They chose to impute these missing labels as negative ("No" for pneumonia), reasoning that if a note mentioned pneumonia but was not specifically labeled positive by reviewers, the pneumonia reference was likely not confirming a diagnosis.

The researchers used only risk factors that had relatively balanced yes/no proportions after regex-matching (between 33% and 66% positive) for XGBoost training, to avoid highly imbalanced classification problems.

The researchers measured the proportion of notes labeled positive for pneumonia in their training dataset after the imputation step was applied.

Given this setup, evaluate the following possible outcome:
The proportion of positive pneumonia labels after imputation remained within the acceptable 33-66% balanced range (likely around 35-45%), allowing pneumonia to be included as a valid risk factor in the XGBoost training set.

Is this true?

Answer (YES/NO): YES